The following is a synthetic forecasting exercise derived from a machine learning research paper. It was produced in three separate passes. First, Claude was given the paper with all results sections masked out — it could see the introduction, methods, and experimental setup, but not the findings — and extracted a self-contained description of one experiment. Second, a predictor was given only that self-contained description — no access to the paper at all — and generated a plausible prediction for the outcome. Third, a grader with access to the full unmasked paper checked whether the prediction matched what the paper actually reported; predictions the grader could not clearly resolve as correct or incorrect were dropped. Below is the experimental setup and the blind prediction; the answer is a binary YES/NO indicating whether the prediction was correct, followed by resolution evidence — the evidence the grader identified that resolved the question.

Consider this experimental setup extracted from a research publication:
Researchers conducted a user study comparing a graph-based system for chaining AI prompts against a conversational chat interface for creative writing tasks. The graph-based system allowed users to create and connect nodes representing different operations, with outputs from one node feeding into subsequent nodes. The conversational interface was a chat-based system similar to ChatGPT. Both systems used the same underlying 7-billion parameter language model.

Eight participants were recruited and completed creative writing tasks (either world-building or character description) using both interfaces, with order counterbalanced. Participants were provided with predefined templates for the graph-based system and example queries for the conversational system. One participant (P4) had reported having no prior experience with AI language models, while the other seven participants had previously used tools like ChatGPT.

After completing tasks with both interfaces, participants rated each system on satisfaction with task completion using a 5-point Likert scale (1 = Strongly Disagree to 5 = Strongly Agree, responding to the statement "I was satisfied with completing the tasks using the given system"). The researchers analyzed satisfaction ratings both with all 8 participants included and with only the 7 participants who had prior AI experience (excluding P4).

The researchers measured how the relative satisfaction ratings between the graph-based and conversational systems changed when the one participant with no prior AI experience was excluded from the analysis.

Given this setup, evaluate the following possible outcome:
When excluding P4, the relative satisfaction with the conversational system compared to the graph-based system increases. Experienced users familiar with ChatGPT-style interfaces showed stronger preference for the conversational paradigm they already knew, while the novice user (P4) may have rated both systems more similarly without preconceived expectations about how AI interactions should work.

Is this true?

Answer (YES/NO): NO